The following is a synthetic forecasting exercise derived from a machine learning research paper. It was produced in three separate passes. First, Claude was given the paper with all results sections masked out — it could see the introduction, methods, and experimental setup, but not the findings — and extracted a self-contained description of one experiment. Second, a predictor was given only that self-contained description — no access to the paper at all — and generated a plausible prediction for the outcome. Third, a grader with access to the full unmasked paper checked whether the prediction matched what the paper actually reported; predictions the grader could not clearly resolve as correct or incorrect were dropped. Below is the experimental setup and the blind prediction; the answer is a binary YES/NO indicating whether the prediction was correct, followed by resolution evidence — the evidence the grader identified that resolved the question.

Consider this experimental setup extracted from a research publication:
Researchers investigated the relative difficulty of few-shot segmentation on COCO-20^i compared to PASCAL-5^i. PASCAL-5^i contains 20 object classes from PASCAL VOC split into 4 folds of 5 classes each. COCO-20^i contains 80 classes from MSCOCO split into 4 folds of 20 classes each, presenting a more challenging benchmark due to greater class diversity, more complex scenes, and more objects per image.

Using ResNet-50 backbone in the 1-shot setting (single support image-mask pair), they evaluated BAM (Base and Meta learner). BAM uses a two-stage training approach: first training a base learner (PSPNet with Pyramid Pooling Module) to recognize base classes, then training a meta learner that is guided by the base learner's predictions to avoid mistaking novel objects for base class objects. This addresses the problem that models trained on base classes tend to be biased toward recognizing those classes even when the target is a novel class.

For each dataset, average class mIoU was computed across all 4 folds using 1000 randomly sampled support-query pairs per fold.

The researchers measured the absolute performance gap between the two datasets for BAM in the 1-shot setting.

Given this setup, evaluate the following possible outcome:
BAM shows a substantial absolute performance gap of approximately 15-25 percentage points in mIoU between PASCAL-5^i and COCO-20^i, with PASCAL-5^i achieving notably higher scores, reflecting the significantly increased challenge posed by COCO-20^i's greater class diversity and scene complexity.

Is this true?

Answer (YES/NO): YES